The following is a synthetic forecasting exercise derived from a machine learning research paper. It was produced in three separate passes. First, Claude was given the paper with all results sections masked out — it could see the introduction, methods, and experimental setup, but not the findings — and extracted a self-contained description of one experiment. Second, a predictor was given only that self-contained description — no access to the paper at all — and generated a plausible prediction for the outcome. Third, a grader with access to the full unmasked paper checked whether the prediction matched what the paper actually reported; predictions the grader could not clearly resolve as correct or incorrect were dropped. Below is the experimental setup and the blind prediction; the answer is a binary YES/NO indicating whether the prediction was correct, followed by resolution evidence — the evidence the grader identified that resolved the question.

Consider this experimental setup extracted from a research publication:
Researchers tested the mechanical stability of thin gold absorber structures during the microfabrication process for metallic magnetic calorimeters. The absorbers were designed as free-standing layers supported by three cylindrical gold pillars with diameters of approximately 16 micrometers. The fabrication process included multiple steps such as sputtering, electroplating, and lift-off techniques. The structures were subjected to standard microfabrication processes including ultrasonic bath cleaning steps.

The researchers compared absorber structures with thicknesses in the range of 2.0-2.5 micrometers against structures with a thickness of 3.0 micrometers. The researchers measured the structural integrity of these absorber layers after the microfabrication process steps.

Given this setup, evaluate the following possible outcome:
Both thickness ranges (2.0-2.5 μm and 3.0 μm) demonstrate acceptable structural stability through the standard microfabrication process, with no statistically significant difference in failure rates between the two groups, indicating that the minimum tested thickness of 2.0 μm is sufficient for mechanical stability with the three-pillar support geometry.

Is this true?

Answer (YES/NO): NO